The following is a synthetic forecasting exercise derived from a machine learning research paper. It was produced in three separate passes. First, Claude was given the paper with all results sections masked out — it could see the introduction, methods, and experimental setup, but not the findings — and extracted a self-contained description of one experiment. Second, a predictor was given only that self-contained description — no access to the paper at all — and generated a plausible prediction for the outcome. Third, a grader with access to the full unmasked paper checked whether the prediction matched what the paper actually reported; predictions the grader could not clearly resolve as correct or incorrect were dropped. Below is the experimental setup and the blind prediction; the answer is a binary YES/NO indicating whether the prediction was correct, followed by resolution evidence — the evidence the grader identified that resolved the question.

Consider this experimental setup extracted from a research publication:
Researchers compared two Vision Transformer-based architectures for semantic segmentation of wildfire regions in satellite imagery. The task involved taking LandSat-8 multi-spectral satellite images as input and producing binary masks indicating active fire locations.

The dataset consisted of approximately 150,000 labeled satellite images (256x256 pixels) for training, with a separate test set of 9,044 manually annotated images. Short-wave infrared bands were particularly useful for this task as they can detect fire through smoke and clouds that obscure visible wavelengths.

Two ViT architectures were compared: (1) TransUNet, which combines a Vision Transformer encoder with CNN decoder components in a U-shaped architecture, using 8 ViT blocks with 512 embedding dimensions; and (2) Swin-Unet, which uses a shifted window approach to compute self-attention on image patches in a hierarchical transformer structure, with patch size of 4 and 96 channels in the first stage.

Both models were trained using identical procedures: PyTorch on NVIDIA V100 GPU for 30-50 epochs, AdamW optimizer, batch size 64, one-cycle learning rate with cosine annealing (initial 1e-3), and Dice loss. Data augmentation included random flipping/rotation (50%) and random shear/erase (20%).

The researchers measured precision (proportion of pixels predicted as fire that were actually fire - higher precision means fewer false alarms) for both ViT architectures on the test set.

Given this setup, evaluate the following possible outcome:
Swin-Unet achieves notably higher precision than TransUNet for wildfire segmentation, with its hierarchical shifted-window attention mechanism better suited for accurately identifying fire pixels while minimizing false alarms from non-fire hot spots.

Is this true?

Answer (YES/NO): NO